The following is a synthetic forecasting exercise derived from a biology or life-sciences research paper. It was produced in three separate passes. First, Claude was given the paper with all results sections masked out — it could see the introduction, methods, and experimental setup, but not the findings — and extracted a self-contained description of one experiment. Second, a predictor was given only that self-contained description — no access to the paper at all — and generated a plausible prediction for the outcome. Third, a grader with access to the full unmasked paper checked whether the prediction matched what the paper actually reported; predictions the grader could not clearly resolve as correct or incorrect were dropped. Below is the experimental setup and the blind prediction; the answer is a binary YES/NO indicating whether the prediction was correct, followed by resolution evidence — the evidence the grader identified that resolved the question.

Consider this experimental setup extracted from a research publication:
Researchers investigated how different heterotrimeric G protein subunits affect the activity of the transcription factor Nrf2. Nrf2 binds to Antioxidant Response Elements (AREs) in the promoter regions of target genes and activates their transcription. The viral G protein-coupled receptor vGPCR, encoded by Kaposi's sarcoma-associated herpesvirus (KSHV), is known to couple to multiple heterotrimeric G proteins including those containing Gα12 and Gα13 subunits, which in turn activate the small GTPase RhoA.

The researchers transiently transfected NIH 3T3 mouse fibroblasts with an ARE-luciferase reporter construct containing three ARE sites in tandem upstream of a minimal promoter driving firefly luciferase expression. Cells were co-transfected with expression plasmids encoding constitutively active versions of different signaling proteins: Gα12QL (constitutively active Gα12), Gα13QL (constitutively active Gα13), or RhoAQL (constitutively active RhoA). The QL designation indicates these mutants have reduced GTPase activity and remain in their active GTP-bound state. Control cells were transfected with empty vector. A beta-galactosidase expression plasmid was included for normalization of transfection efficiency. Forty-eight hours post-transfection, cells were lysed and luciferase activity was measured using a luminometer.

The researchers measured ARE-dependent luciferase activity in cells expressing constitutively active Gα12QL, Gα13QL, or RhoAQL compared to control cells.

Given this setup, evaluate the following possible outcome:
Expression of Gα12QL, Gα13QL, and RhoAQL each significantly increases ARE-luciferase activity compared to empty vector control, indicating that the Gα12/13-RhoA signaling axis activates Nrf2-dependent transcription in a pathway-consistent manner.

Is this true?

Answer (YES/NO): YES